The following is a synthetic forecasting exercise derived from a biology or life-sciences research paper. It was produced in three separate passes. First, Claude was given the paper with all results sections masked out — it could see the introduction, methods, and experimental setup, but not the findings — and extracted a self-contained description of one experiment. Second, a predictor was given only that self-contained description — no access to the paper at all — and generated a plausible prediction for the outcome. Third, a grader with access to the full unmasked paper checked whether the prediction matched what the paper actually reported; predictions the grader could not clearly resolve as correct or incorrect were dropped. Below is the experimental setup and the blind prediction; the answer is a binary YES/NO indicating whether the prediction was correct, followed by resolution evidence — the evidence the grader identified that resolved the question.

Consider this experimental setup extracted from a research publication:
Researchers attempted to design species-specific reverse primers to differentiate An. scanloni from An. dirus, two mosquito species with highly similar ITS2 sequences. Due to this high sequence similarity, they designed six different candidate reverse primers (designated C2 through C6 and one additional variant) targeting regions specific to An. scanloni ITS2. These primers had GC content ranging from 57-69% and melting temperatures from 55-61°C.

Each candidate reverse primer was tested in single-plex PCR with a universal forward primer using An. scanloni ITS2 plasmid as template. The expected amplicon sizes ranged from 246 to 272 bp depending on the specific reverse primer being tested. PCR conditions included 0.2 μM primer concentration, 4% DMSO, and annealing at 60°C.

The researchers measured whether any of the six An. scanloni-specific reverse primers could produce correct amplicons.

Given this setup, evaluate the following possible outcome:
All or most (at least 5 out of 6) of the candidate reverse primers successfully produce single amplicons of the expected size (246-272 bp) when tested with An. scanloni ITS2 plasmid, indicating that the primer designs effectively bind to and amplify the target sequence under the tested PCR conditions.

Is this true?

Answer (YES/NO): NO